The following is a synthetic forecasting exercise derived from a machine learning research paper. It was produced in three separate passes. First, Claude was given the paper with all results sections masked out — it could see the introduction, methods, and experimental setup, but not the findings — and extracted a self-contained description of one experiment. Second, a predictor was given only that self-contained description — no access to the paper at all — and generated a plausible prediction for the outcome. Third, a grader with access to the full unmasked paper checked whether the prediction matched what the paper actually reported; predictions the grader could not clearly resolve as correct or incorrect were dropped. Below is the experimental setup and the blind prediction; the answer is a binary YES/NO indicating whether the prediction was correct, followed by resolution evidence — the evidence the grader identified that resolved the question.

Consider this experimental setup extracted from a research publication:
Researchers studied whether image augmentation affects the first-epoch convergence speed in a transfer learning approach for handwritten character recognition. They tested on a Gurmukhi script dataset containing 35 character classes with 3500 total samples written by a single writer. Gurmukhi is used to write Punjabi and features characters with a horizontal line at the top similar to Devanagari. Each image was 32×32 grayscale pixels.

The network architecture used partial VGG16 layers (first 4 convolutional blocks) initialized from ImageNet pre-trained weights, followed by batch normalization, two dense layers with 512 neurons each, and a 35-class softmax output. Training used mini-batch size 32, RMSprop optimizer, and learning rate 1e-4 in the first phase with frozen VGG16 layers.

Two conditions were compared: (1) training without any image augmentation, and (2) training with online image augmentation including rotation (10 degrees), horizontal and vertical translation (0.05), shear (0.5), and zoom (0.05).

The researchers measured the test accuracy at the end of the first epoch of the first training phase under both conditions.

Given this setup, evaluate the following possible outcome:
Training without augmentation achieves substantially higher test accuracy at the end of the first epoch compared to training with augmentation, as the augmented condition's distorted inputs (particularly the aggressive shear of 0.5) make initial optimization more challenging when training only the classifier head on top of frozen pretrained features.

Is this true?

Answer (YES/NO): NO